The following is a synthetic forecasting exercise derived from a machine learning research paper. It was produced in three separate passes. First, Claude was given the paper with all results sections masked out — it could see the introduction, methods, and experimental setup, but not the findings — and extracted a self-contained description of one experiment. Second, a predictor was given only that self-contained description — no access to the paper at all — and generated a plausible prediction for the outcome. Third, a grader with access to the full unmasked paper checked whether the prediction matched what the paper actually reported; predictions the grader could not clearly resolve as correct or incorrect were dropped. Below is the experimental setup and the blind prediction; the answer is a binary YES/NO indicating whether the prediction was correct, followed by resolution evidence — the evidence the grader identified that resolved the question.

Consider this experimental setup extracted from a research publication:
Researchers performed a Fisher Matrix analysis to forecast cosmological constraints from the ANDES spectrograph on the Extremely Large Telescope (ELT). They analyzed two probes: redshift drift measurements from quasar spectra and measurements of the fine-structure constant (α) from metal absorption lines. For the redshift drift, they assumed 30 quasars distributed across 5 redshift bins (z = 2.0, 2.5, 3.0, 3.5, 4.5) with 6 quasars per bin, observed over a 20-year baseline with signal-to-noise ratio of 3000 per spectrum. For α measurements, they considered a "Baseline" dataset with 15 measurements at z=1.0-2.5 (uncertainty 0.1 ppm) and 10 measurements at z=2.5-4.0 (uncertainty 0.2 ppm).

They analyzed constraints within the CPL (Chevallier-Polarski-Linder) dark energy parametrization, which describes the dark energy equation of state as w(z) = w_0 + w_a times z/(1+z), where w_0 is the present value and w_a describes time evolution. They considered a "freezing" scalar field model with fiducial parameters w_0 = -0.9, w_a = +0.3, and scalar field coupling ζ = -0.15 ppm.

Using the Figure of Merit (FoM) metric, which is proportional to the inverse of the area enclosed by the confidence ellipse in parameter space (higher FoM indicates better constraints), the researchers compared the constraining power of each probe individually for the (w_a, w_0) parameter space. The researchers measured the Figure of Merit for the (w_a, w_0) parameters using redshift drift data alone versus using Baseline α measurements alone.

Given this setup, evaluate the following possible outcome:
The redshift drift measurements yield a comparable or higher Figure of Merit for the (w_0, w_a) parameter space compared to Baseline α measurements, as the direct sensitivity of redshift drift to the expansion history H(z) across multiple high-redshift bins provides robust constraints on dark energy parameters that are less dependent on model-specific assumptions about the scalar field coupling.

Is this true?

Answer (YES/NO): NO